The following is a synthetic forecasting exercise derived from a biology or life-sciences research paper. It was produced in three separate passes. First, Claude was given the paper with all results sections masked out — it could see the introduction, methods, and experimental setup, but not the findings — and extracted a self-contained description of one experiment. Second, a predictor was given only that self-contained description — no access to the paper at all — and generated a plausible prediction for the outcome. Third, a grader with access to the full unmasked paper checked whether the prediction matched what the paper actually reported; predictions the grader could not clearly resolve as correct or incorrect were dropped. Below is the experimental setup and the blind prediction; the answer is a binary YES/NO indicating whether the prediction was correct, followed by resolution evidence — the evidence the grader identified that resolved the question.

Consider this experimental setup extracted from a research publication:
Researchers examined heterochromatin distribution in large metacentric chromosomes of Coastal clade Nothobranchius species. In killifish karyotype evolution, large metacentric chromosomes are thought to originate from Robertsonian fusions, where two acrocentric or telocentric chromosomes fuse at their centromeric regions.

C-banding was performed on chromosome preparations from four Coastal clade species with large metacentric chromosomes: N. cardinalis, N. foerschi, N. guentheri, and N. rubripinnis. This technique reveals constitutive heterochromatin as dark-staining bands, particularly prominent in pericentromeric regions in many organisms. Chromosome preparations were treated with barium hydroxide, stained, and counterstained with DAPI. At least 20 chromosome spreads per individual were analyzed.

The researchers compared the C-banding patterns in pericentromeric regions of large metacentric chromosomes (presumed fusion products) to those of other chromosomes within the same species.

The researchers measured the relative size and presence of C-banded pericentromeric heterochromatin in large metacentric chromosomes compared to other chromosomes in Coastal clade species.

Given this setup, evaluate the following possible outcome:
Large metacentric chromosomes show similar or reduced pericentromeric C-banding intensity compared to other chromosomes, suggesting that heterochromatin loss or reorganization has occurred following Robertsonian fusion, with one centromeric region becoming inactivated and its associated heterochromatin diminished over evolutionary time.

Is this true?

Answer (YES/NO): YES